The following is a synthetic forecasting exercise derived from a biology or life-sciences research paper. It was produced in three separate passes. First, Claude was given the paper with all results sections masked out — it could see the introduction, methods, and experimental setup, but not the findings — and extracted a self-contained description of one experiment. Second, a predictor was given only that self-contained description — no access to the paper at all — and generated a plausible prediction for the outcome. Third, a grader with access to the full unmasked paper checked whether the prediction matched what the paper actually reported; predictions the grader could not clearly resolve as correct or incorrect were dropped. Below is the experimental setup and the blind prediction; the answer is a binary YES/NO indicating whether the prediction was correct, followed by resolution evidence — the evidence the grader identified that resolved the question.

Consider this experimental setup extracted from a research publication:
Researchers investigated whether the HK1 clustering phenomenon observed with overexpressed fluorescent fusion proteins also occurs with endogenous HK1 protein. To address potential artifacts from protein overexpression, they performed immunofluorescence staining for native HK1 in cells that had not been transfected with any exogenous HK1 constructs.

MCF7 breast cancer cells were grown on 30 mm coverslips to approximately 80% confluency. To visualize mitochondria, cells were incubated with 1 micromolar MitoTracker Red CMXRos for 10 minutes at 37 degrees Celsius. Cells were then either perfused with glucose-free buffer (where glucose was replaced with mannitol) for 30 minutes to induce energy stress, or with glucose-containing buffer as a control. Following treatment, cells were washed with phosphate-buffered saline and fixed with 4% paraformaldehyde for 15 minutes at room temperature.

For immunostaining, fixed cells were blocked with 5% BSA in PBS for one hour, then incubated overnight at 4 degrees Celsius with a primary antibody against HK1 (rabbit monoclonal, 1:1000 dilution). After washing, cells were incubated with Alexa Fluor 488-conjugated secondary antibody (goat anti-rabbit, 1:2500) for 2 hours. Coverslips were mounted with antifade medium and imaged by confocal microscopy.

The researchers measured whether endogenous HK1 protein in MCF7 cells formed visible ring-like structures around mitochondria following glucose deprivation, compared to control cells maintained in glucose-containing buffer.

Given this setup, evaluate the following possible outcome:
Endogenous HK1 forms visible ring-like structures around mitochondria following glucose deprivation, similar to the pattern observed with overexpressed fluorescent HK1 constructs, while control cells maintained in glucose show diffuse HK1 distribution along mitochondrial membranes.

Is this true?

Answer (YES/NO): YES